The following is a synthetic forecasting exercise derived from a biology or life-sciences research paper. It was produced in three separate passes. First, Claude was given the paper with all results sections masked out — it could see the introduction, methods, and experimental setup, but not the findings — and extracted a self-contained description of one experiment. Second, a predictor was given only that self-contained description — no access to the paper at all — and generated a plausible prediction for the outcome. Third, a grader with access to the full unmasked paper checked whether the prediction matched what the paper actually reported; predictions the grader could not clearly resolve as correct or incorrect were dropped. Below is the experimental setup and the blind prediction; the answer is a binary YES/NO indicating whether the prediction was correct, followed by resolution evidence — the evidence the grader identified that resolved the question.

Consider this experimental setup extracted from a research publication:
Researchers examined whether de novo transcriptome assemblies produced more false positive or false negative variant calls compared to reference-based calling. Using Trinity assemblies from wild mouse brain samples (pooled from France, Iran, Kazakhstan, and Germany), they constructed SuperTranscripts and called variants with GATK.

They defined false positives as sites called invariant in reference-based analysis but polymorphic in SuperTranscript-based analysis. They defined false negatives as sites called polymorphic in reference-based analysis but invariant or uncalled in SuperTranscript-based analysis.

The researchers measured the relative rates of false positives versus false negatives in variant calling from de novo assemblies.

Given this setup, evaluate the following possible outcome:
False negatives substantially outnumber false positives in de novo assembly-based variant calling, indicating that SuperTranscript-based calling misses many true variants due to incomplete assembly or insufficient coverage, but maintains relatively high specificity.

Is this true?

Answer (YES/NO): NO